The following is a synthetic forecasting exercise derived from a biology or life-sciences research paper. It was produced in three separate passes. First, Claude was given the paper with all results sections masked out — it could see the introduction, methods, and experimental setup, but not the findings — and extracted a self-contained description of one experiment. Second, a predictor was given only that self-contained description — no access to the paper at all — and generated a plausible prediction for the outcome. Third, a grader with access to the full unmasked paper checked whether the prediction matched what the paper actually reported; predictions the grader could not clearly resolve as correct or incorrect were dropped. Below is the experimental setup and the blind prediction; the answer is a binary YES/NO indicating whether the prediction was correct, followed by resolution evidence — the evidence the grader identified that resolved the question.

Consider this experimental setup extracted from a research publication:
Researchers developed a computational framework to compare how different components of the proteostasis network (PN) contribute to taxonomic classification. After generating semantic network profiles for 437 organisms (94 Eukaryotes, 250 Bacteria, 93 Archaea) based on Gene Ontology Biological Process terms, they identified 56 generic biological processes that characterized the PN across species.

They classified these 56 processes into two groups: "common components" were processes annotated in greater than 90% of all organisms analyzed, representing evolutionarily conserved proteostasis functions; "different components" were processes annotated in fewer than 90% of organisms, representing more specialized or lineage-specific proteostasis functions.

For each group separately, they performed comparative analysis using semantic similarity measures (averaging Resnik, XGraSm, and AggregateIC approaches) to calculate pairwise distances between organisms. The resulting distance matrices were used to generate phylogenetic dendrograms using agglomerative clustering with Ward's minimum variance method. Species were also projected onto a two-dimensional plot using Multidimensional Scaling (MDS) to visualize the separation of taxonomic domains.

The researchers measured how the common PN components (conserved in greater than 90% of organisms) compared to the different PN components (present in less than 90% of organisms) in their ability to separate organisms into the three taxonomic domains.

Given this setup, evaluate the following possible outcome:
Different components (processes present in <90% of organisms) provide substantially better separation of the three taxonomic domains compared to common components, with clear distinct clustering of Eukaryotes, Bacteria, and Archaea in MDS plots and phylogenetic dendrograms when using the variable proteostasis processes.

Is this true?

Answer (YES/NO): NO